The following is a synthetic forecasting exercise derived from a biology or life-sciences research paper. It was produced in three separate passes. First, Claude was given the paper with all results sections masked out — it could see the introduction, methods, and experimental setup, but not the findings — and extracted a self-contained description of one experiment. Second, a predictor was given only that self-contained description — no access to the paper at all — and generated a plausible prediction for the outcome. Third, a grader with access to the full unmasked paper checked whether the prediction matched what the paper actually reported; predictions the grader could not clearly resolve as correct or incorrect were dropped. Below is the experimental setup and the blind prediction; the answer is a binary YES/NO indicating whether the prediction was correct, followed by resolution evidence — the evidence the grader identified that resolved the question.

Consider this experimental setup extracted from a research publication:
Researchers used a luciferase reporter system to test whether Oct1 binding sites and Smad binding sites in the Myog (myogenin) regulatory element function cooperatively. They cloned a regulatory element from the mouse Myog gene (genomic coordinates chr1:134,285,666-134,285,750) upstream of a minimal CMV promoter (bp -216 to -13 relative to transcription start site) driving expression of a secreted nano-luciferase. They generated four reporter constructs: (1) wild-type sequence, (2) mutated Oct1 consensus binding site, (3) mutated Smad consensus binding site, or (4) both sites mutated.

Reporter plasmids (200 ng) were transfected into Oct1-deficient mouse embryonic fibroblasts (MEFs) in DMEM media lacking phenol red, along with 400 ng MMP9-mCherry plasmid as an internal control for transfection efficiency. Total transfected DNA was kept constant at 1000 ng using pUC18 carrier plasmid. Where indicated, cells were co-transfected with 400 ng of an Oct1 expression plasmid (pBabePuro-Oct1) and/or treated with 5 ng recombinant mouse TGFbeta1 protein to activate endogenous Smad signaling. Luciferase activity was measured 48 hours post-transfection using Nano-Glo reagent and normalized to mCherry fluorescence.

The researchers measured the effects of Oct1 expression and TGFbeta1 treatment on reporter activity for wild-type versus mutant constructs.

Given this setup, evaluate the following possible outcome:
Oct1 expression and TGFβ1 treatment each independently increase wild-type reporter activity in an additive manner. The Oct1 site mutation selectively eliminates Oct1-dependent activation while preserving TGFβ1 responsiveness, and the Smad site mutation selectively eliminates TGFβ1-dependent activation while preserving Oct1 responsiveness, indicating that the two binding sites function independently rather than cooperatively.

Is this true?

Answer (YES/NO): NO